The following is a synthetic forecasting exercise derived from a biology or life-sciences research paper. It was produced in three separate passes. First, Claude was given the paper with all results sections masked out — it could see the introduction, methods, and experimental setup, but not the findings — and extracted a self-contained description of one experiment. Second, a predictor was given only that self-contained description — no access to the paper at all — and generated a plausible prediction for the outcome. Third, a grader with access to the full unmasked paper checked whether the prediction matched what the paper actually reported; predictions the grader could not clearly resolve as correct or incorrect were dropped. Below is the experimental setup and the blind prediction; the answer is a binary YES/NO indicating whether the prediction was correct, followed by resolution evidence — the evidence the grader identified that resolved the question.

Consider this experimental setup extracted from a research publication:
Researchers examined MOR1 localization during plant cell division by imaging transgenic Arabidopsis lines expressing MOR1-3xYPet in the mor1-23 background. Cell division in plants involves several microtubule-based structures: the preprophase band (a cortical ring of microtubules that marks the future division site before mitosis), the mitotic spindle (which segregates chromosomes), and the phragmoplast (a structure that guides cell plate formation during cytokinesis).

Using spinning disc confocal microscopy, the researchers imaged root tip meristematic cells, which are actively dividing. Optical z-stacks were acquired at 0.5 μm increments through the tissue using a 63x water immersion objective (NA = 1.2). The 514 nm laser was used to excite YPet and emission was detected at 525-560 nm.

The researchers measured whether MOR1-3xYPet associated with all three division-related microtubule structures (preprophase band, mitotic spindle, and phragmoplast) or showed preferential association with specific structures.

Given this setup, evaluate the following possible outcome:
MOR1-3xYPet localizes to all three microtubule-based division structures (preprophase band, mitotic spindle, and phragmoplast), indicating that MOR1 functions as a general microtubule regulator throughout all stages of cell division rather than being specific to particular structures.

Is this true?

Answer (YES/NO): YES